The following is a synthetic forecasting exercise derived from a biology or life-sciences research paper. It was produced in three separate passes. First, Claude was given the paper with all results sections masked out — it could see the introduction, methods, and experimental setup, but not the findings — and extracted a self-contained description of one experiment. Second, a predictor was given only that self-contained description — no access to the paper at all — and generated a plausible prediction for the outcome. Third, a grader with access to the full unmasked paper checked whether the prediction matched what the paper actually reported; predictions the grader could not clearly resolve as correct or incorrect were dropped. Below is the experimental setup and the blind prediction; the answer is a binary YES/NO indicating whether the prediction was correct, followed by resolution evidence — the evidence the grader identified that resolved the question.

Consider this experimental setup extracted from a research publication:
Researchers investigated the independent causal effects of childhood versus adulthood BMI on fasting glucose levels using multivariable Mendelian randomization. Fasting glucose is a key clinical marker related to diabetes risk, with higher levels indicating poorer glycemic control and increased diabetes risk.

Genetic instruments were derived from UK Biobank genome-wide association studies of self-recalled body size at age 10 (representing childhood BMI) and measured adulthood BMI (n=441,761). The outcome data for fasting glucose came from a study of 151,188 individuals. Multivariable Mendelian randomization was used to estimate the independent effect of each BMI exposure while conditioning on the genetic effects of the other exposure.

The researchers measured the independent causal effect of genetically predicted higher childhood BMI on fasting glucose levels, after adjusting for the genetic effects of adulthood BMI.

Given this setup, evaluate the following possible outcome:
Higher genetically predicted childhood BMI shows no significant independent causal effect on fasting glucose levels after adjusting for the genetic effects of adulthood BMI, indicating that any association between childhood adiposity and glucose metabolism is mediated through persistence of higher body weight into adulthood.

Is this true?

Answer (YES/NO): NO